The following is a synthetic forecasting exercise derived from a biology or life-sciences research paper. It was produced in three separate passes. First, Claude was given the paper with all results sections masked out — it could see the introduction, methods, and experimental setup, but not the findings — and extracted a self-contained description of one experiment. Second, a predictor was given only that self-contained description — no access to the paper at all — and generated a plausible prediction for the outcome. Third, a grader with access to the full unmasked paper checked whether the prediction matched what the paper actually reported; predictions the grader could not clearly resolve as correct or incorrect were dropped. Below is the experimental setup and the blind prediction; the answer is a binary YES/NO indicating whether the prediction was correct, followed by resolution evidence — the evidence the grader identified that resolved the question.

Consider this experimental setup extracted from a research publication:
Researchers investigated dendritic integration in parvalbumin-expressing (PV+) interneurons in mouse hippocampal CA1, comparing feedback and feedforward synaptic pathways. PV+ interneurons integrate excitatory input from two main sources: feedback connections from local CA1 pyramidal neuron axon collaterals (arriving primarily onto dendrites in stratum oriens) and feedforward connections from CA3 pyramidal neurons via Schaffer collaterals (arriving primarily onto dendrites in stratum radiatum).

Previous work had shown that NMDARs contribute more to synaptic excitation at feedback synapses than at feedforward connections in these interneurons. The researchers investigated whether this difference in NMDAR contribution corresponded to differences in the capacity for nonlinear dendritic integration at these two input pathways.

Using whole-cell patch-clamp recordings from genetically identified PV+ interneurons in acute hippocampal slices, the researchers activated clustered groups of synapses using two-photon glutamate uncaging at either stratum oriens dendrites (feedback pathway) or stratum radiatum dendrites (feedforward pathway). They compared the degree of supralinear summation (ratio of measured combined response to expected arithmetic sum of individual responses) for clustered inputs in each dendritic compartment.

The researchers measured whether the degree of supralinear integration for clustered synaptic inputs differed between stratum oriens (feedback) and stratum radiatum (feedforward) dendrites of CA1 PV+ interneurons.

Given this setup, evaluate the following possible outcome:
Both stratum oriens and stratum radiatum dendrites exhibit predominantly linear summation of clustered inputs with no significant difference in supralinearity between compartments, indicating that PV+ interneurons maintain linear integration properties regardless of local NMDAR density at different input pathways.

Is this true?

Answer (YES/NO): NO